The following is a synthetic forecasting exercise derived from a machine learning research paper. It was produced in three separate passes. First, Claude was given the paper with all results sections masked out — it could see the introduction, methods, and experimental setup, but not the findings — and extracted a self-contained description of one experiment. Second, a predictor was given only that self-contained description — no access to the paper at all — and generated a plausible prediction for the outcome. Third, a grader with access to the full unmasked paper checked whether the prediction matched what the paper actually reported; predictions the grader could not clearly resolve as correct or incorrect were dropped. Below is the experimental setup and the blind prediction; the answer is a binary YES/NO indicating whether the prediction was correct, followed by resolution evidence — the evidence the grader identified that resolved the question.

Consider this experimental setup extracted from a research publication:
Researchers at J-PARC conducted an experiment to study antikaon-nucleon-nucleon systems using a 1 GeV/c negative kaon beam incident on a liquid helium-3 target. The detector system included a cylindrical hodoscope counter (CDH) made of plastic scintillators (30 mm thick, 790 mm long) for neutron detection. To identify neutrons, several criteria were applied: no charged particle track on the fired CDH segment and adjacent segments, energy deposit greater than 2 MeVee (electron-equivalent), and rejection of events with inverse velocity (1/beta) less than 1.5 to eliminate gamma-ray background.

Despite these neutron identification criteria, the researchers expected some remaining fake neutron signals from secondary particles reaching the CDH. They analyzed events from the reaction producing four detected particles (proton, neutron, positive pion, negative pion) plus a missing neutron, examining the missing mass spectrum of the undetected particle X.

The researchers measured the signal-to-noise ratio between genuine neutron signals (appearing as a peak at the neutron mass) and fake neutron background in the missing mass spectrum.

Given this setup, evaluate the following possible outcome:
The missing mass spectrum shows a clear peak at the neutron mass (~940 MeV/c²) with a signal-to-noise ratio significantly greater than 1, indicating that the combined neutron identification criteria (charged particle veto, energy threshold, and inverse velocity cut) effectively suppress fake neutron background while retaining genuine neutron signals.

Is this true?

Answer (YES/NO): NO